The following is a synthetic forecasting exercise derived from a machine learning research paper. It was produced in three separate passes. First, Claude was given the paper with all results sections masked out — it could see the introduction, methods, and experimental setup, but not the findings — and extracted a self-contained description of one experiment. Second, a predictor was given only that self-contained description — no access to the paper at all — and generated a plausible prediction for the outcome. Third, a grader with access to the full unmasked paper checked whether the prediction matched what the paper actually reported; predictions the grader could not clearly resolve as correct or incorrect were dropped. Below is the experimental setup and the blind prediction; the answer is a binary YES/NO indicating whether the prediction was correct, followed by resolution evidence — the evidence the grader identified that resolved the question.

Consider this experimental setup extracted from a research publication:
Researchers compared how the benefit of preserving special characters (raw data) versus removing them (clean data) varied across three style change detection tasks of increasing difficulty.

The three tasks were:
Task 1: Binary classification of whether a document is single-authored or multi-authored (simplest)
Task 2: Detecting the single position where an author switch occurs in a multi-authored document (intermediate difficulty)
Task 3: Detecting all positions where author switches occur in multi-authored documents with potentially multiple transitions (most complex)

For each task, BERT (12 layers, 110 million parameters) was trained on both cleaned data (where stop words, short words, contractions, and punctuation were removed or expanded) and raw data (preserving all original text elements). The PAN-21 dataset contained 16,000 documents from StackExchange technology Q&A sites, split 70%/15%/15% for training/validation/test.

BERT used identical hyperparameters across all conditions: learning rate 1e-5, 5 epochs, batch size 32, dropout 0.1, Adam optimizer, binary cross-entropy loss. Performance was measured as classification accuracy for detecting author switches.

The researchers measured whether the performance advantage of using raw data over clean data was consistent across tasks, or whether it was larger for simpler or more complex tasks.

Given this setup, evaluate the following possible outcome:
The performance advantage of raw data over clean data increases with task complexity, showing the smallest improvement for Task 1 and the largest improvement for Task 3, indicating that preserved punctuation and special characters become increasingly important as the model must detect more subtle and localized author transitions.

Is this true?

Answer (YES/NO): NO